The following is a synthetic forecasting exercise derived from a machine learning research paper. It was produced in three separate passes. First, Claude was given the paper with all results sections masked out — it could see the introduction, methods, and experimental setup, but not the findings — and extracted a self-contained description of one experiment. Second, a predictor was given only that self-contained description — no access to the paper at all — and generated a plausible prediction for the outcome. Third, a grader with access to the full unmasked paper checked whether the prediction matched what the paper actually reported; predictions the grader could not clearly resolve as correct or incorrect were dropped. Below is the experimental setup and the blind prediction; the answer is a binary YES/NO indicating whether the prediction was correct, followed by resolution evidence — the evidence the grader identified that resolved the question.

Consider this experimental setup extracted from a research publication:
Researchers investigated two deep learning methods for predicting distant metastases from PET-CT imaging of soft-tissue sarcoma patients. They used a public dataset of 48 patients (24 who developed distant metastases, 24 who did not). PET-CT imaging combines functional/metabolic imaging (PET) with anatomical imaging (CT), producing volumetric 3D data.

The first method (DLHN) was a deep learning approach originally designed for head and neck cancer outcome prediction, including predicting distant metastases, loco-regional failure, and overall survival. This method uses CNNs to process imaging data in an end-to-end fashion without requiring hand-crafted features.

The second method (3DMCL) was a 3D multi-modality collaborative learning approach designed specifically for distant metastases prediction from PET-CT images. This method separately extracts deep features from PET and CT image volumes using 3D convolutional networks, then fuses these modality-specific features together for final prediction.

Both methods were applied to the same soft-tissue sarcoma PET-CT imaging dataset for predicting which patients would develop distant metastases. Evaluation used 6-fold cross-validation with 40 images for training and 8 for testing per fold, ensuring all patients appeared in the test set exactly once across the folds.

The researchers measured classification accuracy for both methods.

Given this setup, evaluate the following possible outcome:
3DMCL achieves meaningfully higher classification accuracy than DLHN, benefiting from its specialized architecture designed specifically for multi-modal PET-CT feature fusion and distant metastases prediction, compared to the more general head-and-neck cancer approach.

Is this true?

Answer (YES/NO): YES